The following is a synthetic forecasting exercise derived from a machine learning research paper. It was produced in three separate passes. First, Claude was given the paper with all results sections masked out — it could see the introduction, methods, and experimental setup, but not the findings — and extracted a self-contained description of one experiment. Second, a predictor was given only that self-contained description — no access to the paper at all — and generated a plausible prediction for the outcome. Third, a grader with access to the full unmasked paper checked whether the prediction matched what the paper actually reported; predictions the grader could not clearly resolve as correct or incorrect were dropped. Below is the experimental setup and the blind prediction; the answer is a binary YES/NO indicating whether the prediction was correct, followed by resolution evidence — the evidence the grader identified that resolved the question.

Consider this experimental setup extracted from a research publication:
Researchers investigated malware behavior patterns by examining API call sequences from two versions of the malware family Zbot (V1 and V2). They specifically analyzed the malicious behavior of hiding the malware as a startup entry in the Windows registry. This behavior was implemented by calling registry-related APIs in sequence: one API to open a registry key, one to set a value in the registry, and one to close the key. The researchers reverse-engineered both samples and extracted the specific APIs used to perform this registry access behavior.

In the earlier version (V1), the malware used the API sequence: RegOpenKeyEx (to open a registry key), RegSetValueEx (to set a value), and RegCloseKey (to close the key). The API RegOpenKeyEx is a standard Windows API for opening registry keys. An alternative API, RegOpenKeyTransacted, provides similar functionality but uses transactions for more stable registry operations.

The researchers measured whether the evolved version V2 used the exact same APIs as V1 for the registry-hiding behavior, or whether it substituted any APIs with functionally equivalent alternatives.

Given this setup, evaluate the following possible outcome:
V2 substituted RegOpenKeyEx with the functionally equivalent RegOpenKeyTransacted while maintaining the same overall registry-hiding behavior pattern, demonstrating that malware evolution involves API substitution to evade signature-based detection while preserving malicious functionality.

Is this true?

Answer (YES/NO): YES